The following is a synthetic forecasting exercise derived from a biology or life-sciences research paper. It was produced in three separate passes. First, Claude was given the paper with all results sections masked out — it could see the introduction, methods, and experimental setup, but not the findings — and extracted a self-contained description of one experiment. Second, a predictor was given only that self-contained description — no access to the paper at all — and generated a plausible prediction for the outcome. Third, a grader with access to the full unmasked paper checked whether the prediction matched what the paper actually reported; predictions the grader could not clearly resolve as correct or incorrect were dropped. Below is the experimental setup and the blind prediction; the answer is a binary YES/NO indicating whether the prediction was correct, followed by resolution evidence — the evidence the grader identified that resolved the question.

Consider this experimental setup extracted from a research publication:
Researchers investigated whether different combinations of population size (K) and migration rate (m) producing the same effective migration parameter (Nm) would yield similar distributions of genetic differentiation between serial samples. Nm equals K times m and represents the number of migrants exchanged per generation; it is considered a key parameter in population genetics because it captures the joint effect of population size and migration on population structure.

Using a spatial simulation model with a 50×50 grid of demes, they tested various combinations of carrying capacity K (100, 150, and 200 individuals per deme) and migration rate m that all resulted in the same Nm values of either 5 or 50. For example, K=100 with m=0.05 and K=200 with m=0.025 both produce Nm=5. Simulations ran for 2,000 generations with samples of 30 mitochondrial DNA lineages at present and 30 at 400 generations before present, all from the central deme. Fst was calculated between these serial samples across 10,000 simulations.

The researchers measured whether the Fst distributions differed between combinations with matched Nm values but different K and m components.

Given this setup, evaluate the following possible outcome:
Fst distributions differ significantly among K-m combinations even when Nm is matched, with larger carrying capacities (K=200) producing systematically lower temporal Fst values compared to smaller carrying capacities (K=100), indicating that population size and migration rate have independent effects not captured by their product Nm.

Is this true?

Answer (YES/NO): NO